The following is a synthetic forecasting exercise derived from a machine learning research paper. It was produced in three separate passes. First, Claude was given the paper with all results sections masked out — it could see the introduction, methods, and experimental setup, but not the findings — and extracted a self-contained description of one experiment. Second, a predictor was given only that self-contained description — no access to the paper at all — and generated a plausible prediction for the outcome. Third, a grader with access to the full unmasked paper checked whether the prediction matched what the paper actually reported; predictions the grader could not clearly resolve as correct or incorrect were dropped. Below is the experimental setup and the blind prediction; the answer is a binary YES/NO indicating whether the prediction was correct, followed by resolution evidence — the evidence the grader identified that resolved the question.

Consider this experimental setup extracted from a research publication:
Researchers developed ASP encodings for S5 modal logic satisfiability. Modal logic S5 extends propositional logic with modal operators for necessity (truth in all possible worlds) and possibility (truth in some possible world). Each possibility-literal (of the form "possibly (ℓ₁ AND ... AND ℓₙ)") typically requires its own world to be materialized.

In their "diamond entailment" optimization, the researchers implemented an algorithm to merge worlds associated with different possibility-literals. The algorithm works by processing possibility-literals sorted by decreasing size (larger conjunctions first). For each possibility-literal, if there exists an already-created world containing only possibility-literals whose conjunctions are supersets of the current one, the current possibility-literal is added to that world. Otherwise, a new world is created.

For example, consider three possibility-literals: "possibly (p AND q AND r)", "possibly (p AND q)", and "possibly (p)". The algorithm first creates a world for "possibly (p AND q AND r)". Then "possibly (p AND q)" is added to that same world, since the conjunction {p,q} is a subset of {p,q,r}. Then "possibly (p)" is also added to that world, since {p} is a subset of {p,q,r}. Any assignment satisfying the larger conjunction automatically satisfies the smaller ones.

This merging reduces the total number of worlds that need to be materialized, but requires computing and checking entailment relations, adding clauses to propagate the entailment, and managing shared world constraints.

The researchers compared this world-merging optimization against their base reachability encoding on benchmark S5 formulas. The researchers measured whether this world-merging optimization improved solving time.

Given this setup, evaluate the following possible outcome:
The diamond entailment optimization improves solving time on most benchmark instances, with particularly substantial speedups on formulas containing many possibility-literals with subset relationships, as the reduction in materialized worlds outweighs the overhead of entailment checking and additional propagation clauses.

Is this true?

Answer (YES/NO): NO